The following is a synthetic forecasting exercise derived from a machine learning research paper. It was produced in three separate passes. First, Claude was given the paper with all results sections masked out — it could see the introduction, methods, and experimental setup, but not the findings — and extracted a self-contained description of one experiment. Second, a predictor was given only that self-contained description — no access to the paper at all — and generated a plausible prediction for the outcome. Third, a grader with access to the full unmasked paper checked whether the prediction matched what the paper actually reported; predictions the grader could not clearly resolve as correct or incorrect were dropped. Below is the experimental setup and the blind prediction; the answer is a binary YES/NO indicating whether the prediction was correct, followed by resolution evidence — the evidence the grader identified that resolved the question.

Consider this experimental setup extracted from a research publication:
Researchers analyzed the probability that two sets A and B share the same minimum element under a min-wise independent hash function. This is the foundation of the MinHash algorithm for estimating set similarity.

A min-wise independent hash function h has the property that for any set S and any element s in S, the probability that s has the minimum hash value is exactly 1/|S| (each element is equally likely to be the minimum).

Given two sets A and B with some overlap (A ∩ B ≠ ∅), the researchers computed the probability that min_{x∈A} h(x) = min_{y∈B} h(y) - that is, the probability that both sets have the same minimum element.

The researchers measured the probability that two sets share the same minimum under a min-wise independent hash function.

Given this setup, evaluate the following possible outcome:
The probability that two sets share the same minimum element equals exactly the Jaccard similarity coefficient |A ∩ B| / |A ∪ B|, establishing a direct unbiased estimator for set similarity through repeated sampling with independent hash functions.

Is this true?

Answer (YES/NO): YES